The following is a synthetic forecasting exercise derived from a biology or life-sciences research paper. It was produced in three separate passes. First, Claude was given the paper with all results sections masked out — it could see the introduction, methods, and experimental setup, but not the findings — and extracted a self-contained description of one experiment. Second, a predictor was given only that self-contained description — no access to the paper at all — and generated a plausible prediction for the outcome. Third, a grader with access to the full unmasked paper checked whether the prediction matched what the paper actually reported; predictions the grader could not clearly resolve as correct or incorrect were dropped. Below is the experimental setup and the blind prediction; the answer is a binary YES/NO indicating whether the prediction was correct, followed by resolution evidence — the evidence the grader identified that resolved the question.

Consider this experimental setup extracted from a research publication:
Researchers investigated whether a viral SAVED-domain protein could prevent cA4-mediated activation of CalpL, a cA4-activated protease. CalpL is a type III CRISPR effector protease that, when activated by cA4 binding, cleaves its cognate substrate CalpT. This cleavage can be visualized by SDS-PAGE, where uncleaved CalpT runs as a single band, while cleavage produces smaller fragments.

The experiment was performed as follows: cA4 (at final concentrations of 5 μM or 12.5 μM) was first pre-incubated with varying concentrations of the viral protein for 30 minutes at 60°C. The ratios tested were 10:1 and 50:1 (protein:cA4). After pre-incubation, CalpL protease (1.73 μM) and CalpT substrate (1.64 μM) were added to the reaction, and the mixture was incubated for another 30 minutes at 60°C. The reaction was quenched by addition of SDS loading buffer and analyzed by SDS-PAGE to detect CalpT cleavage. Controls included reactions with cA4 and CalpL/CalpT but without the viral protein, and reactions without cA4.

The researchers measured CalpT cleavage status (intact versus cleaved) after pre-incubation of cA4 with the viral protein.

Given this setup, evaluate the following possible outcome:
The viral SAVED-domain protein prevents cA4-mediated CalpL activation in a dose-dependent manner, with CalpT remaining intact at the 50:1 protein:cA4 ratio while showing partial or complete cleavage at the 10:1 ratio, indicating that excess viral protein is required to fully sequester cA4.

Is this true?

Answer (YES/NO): NO